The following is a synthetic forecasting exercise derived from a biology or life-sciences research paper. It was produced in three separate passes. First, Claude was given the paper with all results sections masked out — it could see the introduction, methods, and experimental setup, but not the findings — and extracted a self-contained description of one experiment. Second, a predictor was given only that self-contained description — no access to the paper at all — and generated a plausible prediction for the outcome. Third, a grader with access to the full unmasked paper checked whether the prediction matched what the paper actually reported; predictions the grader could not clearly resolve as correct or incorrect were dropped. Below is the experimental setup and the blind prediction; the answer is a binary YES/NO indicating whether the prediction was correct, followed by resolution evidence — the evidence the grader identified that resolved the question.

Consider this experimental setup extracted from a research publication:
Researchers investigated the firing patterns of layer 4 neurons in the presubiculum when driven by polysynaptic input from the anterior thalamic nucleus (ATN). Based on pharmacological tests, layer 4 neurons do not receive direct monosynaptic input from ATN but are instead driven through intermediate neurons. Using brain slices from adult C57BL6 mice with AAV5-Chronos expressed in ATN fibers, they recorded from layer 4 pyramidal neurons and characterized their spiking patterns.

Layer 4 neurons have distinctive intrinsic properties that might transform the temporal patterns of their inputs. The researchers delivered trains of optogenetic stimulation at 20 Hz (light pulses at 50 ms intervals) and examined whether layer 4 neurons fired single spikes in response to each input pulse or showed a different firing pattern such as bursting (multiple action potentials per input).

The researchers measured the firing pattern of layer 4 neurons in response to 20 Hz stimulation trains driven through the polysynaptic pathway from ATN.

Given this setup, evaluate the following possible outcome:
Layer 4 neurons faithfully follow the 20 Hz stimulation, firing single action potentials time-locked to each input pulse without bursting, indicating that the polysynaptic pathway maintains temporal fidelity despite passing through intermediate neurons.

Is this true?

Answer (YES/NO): NO